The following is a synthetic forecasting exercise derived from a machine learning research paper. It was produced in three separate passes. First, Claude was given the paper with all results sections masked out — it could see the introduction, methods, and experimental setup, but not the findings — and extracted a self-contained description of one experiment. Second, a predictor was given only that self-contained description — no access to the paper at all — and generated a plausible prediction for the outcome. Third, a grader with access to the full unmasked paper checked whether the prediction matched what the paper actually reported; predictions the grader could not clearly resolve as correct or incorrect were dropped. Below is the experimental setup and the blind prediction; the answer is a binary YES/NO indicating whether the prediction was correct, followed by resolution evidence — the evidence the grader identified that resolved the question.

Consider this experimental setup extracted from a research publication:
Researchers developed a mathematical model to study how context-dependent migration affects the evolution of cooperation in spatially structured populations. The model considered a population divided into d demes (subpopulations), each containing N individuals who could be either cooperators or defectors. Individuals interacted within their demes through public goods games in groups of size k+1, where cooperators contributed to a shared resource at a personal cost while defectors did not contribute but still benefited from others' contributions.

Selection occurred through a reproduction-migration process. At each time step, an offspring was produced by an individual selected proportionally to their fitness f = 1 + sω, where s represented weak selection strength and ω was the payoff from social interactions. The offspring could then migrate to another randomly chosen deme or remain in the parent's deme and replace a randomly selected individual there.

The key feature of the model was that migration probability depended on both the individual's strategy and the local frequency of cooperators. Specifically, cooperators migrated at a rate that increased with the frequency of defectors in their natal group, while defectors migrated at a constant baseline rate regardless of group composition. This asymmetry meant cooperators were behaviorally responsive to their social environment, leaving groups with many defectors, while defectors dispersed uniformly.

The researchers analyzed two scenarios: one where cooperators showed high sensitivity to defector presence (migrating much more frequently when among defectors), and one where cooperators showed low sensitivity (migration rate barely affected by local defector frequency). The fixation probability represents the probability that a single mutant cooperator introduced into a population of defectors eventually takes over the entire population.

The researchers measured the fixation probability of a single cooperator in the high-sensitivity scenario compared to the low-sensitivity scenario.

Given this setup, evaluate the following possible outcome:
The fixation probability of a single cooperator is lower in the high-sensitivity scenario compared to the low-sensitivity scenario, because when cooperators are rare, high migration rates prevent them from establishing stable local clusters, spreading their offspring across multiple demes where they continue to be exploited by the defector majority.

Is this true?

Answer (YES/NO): NO